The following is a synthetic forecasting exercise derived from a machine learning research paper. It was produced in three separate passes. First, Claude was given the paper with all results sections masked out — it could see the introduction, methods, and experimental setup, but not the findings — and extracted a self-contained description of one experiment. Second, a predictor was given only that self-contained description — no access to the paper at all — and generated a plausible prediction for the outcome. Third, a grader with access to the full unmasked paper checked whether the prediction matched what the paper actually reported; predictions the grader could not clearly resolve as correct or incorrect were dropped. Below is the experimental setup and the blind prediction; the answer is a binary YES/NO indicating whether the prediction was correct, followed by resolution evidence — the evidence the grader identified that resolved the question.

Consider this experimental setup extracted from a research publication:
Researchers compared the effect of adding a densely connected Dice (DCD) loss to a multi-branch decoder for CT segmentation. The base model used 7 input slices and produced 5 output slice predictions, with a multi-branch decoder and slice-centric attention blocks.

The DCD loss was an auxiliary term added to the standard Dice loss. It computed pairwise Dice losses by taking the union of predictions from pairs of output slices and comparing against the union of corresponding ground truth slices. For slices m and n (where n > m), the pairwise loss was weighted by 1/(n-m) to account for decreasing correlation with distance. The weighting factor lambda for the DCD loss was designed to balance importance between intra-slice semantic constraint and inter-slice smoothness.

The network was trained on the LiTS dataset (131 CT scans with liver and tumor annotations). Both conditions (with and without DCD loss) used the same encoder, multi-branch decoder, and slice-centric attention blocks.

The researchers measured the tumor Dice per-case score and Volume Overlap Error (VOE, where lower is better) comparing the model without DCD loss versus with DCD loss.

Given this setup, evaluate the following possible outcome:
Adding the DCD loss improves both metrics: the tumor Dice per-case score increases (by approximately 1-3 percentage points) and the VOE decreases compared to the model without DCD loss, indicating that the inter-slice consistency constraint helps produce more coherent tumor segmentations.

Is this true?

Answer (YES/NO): NO